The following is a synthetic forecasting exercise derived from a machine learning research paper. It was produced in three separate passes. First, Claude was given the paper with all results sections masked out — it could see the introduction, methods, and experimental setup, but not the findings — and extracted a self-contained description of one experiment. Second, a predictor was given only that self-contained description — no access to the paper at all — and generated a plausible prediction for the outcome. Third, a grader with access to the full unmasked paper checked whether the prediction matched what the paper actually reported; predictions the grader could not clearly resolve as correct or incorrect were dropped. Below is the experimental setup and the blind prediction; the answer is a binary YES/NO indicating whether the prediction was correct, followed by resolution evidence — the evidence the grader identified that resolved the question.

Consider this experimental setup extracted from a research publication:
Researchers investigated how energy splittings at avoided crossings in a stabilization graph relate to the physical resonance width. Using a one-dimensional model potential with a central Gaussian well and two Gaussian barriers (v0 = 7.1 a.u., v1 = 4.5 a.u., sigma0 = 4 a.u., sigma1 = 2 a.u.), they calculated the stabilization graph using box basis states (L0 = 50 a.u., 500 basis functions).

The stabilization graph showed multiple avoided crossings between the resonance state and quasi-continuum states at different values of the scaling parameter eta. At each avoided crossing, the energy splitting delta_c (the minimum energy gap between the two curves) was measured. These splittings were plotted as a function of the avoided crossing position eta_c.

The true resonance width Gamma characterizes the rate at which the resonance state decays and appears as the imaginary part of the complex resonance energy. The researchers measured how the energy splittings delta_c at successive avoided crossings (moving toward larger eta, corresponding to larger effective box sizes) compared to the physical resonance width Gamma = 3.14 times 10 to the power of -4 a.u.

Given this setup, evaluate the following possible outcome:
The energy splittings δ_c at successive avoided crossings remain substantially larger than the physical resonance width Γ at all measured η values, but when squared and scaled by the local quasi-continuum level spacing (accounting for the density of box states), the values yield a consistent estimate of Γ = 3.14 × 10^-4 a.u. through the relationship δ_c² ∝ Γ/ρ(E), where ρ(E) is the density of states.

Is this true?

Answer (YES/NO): NO